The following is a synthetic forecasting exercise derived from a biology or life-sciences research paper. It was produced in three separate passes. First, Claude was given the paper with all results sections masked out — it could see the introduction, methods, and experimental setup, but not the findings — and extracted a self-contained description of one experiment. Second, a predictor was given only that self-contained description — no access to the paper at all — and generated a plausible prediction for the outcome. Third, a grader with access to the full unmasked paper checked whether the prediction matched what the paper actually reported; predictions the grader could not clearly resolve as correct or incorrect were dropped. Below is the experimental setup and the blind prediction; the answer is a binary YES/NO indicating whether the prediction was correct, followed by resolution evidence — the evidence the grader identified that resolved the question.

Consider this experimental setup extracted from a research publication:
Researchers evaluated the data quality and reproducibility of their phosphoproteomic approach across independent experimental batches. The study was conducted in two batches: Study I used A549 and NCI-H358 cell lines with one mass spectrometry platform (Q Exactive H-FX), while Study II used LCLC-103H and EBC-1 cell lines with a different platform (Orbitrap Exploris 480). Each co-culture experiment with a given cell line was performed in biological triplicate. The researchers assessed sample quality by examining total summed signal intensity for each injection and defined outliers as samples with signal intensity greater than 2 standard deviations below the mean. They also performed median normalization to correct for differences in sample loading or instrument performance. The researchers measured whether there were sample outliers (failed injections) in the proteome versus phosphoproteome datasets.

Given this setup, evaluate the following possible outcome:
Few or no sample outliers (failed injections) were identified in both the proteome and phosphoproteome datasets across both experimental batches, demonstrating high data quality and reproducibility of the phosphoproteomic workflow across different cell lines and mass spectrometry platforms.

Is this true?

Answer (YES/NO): NO